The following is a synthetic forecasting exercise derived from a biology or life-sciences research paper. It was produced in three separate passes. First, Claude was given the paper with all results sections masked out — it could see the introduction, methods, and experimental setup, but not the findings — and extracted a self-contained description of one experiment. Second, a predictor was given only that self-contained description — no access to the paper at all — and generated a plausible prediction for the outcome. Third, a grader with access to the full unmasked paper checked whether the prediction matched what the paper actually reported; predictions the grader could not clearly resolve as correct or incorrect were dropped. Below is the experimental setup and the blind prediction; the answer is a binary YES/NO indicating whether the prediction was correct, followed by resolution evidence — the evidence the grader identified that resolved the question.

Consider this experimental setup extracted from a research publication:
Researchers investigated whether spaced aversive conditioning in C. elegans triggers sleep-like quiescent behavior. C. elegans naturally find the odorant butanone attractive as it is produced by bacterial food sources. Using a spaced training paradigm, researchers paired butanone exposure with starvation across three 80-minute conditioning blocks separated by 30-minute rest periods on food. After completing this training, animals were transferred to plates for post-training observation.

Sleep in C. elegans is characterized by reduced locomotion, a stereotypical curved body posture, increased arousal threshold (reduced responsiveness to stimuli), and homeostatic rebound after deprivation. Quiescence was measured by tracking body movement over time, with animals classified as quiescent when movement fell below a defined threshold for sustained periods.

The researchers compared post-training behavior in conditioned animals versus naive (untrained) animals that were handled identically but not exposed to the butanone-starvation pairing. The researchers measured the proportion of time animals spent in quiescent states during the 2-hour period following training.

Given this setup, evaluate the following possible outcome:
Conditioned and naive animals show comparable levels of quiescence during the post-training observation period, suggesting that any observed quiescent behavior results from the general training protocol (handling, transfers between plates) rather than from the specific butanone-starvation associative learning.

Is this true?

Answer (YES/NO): NO